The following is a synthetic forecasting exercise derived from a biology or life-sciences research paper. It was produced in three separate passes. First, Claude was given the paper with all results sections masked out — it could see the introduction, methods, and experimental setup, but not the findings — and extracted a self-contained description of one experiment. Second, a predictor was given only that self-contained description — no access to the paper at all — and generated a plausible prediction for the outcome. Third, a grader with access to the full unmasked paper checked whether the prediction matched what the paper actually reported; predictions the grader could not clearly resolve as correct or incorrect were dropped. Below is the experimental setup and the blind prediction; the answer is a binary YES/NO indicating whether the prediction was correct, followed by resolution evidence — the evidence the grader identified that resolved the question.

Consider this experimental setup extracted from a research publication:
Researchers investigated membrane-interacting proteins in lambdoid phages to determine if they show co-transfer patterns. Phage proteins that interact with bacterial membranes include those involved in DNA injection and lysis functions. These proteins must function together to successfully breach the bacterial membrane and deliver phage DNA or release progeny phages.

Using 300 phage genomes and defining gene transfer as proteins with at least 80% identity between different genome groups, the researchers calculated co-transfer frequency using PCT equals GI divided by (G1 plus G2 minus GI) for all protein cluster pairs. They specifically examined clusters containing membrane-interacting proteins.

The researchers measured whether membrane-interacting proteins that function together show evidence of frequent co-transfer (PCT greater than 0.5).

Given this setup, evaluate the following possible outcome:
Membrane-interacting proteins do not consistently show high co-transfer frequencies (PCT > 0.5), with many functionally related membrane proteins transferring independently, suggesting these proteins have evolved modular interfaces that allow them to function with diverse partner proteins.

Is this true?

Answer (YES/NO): NO